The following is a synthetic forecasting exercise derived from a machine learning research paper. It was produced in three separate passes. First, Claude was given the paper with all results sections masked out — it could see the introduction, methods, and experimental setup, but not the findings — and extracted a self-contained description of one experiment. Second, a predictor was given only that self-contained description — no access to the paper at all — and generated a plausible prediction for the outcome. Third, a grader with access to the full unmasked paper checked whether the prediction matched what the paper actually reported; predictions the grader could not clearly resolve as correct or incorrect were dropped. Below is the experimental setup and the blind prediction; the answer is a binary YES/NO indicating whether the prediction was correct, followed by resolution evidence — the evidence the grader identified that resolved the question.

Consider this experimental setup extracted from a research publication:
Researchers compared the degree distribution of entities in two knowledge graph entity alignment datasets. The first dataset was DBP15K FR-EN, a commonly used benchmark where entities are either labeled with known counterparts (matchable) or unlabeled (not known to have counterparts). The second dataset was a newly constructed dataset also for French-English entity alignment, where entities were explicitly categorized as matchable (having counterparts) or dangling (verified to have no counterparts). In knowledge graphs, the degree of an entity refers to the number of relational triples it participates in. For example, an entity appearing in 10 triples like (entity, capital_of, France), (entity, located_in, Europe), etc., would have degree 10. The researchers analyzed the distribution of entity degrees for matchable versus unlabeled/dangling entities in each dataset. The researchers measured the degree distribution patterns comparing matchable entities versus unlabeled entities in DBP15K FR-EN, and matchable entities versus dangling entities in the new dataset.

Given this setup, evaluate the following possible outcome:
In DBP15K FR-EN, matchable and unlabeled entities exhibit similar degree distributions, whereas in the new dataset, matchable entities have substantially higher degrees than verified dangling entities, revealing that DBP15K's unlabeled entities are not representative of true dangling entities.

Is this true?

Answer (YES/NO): NO